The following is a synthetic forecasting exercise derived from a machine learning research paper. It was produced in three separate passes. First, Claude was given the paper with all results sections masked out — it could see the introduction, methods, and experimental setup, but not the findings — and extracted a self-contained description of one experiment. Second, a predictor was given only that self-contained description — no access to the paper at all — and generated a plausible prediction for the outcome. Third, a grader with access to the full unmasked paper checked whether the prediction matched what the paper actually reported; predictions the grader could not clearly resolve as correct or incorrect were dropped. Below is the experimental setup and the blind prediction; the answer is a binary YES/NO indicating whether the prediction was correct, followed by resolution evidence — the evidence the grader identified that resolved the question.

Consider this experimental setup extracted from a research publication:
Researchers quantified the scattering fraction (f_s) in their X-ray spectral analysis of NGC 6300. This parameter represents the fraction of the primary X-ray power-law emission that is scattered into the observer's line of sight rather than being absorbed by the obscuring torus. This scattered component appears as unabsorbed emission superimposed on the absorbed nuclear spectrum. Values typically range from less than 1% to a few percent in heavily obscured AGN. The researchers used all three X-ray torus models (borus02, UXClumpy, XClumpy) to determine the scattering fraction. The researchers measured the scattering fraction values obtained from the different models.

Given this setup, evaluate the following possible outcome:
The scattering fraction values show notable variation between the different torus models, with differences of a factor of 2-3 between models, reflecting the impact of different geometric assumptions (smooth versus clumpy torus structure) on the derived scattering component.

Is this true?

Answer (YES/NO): NO